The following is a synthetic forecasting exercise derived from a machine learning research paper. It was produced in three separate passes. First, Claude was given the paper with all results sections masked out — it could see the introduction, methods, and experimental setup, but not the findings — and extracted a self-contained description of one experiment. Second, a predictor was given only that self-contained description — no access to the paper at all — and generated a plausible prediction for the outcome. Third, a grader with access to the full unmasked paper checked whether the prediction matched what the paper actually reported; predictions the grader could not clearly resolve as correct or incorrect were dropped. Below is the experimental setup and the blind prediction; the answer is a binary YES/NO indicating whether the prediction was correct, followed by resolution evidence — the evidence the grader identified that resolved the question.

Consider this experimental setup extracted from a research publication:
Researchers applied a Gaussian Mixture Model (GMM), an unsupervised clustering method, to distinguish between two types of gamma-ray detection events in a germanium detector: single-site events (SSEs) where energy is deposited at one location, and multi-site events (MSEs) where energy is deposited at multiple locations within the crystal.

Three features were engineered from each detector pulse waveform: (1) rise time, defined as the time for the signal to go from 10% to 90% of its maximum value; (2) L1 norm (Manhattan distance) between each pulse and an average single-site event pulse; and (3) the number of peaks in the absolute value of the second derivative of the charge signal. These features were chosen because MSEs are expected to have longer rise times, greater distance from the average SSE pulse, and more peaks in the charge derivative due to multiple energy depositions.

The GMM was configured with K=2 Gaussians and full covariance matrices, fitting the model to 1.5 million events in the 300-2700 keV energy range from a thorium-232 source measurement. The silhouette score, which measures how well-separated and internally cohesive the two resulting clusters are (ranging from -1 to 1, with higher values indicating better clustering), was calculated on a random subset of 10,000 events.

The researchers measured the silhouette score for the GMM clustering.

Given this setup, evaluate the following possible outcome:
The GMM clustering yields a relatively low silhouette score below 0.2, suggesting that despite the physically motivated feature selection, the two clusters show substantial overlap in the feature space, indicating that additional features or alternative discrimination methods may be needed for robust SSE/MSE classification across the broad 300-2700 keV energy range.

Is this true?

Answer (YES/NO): NO